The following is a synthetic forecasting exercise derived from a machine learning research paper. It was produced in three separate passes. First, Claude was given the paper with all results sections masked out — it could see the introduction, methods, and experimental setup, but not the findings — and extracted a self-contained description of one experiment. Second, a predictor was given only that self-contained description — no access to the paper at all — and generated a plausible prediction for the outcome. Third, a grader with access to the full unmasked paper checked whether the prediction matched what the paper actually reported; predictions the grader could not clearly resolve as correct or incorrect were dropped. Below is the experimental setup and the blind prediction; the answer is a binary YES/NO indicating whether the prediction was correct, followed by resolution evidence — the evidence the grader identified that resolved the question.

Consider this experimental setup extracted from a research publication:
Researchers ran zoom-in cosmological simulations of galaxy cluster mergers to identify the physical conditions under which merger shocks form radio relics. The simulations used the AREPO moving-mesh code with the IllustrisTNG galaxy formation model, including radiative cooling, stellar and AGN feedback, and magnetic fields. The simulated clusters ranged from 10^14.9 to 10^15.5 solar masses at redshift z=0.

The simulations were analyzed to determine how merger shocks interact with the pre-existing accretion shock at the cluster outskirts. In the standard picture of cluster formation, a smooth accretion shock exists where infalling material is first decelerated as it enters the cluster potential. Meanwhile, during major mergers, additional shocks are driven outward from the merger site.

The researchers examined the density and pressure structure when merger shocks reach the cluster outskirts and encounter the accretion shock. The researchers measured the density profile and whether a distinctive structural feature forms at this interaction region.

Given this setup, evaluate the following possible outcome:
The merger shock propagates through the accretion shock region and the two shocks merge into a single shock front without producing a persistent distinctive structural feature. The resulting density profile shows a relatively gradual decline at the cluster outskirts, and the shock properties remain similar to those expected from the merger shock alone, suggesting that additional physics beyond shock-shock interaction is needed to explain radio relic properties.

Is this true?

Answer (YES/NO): NO